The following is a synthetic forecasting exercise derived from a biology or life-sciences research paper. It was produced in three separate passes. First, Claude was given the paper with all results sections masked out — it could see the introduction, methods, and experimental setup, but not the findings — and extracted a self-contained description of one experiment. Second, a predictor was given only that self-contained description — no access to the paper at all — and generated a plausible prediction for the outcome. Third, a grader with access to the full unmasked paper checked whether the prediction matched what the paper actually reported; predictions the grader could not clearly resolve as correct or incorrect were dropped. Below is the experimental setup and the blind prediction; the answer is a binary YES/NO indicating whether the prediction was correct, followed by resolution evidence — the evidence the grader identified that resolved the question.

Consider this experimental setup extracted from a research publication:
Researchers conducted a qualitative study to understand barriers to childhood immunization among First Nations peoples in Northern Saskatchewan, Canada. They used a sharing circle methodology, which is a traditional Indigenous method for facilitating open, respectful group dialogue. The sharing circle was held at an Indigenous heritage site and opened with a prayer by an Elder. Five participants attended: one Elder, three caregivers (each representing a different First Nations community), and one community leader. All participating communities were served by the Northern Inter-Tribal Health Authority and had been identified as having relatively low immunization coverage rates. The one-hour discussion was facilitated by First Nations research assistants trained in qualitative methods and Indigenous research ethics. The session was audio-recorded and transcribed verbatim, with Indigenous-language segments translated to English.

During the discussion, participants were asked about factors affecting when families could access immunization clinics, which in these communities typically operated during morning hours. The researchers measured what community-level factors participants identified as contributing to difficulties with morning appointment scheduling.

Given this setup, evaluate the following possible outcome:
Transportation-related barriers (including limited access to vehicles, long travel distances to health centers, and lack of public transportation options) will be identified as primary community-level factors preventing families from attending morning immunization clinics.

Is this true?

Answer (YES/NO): YES